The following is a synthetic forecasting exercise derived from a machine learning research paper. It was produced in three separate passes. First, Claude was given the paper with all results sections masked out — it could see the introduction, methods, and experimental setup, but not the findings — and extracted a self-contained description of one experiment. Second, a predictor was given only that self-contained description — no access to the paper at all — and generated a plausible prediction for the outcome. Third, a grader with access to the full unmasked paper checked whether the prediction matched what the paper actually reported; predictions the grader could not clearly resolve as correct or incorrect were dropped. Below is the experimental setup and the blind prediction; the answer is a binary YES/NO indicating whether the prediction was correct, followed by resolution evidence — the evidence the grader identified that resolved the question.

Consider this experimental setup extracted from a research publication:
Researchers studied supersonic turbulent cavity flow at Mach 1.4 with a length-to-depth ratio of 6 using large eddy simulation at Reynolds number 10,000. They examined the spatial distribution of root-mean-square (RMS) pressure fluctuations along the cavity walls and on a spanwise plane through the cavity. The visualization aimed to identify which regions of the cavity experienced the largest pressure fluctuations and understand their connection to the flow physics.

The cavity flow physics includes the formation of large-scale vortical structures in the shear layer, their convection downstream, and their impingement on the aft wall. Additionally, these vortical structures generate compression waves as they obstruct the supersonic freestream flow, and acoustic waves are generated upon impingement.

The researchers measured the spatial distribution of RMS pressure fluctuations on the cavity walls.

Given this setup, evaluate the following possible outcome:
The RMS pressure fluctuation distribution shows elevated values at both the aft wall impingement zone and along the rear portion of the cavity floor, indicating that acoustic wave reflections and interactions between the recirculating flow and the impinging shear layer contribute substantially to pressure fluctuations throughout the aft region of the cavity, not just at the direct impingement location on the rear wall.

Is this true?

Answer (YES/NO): NO